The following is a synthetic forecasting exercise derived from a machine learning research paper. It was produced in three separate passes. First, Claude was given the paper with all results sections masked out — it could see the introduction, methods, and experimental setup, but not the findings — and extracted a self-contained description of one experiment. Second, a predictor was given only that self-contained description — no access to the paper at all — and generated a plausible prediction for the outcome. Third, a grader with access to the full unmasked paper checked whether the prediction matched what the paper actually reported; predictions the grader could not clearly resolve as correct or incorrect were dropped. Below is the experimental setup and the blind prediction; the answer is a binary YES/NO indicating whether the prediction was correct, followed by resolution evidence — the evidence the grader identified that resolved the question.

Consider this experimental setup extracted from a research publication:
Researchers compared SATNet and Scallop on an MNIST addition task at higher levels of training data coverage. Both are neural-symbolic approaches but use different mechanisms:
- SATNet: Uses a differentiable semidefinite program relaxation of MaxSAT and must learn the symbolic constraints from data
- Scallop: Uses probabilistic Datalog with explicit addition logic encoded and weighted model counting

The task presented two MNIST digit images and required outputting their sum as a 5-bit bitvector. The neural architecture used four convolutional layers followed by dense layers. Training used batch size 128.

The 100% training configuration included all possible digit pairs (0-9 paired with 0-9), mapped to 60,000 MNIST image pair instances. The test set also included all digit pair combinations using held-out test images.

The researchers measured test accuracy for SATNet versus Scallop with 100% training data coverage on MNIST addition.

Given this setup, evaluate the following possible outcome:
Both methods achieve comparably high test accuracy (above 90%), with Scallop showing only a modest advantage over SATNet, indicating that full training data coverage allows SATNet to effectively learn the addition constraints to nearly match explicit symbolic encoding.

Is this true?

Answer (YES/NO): YES